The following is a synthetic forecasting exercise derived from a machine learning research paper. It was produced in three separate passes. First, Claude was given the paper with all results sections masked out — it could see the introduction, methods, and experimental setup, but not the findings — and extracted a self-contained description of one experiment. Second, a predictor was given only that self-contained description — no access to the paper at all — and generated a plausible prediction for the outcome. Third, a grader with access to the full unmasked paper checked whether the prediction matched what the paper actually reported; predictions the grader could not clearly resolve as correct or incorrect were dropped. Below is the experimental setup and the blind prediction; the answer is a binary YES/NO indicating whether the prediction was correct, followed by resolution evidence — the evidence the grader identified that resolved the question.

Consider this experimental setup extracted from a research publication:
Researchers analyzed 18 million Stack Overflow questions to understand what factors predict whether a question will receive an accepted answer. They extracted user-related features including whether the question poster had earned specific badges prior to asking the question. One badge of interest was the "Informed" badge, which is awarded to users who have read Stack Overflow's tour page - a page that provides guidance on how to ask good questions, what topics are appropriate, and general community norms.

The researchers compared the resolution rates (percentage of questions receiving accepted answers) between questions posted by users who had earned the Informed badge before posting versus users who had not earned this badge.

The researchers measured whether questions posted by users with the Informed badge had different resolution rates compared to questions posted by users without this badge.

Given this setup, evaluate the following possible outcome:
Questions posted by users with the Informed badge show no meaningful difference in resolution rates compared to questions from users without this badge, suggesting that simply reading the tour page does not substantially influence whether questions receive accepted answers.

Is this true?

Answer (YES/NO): YES